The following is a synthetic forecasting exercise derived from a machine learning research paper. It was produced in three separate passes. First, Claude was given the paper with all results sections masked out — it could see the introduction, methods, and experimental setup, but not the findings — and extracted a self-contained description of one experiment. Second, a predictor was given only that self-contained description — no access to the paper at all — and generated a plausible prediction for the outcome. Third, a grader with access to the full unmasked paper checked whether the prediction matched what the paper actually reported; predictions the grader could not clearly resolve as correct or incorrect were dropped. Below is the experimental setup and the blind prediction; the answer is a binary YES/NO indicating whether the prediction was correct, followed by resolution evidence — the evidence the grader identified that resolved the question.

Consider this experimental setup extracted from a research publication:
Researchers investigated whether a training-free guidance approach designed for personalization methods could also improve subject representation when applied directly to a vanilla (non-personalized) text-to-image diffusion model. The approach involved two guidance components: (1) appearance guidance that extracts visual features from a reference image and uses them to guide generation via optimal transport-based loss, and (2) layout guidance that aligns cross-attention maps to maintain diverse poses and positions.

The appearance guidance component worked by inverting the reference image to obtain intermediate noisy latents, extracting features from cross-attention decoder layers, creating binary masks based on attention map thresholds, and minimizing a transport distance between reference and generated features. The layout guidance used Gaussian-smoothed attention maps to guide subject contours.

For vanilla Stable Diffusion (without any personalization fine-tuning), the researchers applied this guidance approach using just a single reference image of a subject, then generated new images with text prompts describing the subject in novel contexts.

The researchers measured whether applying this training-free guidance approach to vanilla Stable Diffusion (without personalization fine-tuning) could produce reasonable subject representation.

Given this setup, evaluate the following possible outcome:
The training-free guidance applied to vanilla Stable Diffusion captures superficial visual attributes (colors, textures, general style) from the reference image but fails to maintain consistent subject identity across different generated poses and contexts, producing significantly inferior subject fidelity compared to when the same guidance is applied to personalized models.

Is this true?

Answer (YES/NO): NO